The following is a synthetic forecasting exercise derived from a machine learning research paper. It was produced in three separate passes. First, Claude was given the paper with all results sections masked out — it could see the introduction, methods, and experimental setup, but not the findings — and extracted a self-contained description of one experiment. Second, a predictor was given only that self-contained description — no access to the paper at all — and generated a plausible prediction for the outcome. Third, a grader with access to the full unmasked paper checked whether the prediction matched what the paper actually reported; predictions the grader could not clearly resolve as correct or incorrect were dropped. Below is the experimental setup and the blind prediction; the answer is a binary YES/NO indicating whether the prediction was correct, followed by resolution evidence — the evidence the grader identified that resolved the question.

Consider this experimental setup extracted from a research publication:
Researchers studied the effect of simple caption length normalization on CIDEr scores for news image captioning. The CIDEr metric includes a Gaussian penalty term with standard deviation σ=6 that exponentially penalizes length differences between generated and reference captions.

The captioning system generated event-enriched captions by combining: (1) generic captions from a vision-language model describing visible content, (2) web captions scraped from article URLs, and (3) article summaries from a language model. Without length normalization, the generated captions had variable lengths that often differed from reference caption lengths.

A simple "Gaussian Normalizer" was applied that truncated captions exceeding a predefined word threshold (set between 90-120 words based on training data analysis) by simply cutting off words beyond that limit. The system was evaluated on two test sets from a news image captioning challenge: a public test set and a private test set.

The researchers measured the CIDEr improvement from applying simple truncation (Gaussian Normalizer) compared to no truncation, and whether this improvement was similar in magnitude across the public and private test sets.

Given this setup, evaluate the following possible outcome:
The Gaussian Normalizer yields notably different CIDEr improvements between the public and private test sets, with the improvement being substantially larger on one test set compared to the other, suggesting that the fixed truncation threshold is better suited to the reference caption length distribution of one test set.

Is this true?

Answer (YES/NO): YES